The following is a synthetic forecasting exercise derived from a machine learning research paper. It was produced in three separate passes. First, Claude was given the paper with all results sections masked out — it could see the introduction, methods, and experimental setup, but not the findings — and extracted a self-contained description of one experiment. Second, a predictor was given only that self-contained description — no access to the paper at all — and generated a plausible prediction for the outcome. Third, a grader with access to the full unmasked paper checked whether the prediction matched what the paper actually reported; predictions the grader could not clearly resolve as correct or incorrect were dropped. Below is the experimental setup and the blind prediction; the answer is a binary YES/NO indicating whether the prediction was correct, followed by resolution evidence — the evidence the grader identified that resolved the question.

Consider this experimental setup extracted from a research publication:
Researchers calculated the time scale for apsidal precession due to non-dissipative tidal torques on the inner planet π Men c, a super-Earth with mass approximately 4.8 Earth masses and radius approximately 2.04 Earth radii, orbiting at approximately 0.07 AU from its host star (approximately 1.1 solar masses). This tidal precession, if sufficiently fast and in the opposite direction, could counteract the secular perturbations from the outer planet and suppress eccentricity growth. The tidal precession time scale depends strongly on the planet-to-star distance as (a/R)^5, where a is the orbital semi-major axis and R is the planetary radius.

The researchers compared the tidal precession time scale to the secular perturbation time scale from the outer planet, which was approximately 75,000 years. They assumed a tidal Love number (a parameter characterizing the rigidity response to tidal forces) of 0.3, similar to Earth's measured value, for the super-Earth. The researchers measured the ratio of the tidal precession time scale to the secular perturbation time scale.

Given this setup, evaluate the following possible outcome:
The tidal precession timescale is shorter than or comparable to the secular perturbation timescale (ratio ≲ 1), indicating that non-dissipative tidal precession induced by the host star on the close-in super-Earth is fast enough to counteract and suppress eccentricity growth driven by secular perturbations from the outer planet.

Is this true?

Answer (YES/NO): NO